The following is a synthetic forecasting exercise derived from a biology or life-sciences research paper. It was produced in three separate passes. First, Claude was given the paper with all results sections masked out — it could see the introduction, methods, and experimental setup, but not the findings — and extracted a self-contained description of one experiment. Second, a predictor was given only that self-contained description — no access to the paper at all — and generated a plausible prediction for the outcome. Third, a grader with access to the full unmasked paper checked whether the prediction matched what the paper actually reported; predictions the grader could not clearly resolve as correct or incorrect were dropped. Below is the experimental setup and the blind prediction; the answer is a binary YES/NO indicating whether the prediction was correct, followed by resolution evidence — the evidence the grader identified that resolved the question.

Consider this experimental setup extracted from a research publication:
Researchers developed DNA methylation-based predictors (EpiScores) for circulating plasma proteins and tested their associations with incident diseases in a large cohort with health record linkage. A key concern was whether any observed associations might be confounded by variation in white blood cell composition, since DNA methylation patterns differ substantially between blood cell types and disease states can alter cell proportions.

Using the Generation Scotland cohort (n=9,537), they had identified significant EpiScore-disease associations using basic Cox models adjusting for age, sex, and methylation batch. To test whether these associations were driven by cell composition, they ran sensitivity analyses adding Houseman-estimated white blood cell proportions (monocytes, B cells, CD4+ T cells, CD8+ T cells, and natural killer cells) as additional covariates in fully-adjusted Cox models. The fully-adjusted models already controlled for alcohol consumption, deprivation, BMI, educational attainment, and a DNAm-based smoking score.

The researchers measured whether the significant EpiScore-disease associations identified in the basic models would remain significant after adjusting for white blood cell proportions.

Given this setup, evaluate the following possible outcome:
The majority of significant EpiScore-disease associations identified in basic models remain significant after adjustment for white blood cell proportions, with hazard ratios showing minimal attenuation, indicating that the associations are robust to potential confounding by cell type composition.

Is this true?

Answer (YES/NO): YES